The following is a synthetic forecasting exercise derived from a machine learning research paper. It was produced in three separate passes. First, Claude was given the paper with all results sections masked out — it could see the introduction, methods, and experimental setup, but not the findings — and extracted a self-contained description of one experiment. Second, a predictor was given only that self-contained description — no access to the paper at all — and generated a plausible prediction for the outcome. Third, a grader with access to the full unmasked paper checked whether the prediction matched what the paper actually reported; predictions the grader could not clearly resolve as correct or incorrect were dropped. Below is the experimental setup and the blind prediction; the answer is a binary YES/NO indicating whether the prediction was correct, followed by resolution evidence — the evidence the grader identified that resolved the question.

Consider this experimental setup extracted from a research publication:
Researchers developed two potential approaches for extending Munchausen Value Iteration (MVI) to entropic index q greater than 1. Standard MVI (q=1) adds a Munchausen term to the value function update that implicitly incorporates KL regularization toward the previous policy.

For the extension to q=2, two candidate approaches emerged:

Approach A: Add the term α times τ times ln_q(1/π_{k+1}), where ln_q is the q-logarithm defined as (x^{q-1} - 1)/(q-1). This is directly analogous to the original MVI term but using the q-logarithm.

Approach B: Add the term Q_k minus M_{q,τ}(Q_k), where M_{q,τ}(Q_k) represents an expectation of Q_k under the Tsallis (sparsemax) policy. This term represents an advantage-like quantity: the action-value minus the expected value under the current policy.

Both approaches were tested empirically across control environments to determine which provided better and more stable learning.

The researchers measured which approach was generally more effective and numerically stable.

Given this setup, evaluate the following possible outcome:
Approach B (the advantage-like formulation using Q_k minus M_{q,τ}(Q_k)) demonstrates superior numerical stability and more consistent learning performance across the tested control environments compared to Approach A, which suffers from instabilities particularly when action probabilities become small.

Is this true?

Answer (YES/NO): NO